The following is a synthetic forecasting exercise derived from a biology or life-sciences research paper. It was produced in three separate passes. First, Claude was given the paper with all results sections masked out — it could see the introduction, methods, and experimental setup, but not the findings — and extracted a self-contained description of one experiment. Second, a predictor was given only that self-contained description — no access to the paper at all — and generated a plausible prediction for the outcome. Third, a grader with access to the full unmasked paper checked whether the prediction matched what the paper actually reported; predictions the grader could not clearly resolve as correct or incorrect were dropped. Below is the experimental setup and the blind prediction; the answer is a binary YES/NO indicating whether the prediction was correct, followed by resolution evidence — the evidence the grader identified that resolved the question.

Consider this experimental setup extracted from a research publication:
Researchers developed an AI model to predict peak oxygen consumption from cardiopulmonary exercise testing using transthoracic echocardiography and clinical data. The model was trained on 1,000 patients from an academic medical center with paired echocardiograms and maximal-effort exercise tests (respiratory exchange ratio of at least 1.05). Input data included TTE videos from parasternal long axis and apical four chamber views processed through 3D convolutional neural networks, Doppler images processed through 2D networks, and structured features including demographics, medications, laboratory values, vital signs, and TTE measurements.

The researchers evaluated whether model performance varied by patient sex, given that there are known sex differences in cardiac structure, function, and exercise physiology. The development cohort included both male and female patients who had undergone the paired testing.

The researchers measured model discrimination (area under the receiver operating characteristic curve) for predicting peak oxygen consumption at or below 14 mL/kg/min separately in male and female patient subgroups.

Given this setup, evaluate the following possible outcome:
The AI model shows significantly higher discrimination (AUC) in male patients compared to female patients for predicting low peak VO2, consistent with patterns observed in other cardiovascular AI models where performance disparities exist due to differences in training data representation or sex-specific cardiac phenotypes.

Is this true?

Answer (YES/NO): NO